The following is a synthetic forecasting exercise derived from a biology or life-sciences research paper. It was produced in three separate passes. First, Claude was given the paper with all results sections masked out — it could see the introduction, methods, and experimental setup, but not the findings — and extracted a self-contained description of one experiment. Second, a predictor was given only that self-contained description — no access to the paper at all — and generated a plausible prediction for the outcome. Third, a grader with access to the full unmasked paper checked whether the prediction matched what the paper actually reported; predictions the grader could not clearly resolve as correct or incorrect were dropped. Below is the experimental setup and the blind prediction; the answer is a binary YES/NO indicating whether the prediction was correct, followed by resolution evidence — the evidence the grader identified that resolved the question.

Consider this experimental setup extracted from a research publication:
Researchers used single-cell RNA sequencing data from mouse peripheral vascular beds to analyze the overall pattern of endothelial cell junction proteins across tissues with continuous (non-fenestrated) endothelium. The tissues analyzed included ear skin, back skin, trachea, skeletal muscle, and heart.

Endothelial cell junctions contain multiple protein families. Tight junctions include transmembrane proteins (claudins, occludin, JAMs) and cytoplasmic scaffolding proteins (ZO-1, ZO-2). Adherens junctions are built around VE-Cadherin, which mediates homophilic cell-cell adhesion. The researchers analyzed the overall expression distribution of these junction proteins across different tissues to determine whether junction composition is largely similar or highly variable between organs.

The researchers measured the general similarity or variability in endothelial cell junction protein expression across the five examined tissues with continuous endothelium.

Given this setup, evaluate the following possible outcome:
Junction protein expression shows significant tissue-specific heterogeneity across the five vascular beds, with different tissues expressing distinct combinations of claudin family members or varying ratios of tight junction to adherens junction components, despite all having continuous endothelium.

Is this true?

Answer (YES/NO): NO